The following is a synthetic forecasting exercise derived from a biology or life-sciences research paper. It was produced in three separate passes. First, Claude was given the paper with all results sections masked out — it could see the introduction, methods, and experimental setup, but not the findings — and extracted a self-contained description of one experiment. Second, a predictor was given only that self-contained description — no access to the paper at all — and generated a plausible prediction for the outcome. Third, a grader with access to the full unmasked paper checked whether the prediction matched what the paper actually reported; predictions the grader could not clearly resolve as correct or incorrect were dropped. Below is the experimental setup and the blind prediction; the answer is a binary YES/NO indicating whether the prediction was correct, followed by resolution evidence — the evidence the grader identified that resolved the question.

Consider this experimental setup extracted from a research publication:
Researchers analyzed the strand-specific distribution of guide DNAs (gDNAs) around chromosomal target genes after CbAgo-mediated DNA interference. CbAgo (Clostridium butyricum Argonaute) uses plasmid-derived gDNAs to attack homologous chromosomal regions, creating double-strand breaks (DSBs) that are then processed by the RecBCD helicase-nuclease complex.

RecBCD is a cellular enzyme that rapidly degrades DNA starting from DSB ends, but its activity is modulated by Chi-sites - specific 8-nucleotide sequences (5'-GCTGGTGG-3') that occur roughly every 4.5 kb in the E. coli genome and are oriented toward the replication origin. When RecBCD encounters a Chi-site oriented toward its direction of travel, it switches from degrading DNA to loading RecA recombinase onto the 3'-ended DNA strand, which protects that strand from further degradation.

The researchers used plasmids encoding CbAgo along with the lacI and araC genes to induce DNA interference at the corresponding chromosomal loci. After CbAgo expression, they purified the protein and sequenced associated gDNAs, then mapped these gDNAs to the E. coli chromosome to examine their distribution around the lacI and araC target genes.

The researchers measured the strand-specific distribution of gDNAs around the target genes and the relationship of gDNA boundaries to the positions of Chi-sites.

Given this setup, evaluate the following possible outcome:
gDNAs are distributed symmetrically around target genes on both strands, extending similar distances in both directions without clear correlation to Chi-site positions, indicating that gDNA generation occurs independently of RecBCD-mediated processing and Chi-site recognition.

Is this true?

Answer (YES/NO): NO